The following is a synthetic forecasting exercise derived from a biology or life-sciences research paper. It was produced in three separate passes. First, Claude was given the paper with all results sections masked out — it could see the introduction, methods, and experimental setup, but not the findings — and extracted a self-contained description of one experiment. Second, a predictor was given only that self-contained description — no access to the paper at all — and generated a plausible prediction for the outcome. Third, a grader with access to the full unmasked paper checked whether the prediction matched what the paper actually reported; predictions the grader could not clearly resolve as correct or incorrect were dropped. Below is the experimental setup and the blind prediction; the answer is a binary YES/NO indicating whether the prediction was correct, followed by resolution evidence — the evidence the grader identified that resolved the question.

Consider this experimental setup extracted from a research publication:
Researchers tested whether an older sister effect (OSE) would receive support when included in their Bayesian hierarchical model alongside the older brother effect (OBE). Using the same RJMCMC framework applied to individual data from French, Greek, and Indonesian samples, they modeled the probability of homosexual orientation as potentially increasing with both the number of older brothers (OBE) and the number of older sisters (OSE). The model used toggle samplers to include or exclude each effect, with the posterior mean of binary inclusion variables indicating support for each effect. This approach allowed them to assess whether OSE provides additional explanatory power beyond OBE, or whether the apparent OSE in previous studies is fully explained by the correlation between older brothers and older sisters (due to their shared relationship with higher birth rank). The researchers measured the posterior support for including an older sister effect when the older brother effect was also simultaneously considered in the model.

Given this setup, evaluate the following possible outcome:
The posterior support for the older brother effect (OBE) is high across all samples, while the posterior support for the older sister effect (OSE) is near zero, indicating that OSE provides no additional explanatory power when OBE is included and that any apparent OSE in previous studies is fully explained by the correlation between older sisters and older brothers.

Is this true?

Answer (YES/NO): NO